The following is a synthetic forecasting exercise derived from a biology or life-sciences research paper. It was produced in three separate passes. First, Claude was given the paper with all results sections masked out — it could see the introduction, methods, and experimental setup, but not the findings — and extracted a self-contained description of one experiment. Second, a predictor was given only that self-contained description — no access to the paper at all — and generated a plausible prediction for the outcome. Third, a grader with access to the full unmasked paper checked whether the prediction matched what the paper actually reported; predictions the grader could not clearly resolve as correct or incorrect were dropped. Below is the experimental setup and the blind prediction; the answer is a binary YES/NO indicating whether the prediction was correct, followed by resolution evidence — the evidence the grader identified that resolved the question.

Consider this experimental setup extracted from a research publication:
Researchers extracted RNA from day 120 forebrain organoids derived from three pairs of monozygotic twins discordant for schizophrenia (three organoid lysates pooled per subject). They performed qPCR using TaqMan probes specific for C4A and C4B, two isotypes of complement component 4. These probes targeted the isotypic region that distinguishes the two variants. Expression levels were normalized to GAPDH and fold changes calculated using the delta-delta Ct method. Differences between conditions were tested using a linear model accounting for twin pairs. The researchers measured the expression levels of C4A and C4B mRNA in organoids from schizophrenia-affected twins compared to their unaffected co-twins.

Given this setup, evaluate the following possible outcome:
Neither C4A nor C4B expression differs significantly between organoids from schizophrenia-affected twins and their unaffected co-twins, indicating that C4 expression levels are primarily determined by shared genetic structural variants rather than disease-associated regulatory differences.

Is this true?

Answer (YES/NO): NO